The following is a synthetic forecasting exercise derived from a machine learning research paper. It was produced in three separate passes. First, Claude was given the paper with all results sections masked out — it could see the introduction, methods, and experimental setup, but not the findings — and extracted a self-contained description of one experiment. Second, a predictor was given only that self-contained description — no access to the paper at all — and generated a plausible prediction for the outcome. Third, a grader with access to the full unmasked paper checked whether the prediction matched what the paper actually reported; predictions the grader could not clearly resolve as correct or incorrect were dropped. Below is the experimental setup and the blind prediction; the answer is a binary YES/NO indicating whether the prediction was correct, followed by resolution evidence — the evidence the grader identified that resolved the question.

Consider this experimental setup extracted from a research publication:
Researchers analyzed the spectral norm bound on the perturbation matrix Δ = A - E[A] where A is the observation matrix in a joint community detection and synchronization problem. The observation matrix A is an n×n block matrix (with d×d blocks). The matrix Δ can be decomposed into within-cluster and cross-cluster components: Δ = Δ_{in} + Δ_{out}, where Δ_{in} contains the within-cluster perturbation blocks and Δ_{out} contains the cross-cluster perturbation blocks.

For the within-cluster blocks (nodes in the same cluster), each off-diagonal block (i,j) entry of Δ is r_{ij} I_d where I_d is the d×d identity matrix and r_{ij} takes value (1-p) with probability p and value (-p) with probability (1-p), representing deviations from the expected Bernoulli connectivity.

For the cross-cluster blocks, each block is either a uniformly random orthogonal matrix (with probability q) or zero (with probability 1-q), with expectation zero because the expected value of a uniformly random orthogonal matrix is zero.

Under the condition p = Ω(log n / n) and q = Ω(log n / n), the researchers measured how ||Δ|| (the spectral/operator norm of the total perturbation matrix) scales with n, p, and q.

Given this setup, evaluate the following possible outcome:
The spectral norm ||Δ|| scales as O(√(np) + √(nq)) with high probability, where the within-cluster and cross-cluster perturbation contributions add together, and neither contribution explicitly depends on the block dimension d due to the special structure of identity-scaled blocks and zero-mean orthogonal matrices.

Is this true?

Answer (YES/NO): NO